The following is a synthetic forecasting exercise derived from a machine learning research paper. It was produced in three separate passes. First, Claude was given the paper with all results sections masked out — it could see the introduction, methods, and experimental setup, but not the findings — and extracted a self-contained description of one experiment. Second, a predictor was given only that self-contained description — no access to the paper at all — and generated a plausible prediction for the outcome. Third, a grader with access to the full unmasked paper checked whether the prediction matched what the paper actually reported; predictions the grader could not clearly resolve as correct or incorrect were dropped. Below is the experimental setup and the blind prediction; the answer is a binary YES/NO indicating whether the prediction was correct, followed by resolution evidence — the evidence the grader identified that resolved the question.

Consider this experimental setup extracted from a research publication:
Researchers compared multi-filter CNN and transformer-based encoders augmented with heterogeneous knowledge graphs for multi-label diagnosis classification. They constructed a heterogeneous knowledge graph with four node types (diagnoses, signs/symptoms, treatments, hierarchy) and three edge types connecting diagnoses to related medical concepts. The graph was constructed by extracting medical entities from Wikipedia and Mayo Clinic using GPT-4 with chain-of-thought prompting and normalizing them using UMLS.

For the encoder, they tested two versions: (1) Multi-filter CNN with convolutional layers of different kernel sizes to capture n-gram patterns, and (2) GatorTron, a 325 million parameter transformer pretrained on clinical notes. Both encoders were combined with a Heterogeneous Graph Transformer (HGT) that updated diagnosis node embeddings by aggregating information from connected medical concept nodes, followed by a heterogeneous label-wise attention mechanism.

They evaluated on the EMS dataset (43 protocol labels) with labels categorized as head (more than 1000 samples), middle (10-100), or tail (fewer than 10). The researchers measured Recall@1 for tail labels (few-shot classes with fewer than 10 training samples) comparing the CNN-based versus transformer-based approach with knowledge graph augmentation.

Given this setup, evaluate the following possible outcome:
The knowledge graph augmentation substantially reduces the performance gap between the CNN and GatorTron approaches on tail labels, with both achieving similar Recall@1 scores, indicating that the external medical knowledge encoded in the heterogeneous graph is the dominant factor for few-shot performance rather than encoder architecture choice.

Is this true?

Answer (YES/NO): NO